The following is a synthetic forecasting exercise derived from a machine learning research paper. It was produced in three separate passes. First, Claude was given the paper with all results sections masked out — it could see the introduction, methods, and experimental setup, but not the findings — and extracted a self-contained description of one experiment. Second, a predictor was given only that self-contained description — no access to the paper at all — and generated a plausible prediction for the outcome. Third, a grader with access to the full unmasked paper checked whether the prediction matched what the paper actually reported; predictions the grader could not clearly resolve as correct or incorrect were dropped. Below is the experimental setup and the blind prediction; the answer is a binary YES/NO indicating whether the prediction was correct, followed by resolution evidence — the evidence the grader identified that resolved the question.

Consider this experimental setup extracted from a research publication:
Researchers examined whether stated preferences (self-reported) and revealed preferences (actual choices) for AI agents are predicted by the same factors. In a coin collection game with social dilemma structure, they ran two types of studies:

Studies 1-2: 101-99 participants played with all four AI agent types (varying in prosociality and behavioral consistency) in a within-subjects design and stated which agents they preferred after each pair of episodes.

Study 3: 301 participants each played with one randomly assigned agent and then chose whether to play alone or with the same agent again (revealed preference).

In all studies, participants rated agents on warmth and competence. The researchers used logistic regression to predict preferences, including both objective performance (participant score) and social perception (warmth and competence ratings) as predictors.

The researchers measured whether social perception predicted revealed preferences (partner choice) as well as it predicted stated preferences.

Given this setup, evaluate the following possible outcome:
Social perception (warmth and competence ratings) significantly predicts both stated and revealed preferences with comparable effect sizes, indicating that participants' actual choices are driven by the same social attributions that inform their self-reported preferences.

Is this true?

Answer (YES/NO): NO